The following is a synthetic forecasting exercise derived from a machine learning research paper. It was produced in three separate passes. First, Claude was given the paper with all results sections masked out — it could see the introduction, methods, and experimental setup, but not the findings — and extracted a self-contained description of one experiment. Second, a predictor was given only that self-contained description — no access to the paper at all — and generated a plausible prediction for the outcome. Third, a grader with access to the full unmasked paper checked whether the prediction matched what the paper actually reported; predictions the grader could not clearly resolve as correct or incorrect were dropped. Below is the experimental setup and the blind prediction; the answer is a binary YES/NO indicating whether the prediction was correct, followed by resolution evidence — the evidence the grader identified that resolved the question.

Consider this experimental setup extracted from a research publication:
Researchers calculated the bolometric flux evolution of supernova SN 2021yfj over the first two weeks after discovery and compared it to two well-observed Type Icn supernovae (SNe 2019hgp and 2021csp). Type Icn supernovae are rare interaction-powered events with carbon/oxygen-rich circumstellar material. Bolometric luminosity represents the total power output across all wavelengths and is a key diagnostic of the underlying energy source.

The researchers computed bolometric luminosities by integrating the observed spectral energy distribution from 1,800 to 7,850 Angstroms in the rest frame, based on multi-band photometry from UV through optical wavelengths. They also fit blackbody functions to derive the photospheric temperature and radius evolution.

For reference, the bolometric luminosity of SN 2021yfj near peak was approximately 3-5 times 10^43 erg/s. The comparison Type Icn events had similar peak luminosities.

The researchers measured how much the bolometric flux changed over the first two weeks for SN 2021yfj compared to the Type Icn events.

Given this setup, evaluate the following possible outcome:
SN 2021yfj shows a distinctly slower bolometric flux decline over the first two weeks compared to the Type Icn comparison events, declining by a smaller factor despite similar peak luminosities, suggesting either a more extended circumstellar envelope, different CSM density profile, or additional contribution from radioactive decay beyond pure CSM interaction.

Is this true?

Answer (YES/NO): YES